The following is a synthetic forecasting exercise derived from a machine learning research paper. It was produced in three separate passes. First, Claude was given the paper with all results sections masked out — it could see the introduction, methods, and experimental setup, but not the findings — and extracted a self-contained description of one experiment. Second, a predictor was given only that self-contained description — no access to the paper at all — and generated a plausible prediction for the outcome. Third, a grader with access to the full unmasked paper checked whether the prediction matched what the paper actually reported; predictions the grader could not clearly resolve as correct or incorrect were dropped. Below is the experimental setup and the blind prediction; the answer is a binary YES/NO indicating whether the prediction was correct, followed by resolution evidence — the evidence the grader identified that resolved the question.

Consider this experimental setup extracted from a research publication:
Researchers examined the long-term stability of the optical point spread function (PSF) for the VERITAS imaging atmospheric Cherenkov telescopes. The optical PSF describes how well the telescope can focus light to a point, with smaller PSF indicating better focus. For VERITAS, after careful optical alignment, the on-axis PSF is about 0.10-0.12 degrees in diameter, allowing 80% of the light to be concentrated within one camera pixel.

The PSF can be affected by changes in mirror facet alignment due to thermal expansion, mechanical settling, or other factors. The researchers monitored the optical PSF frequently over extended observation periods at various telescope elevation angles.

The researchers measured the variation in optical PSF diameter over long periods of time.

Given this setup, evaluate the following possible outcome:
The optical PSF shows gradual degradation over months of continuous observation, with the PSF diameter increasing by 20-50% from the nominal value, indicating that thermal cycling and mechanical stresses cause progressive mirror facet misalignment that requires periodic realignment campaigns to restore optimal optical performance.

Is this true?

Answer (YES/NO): NO